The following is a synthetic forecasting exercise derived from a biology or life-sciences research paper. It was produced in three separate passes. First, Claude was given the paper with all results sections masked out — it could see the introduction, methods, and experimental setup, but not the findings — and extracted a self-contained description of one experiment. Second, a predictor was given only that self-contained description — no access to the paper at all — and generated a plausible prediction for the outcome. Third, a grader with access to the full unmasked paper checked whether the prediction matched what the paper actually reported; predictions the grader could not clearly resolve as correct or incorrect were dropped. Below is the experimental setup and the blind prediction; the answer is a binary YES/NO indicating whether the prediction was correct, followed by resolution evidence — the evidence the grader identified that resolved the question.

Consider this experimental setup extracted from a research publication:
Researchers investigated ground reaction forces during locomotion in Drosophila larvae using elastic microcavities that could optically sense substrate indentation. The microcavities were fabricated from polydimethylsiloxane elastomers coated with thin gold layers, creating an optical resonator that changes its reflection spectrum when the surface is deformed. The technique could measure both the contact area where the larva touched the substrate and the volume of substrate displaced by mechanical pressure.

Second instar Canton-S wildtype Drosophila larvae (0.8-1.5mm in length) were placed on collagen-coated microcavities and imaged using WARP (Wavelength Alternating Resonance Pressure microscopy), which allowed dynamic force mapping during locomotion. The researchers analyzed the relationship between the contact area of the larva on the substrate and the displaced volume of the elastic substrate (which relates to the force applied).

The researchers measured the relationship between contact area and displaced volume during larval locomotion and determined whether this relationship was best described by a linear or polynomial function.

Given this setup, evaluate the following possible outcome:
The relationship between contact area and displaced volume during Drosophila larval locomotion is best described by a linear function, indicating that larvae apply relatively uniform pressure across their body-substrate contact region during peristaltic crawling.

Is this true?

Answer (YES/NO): NO